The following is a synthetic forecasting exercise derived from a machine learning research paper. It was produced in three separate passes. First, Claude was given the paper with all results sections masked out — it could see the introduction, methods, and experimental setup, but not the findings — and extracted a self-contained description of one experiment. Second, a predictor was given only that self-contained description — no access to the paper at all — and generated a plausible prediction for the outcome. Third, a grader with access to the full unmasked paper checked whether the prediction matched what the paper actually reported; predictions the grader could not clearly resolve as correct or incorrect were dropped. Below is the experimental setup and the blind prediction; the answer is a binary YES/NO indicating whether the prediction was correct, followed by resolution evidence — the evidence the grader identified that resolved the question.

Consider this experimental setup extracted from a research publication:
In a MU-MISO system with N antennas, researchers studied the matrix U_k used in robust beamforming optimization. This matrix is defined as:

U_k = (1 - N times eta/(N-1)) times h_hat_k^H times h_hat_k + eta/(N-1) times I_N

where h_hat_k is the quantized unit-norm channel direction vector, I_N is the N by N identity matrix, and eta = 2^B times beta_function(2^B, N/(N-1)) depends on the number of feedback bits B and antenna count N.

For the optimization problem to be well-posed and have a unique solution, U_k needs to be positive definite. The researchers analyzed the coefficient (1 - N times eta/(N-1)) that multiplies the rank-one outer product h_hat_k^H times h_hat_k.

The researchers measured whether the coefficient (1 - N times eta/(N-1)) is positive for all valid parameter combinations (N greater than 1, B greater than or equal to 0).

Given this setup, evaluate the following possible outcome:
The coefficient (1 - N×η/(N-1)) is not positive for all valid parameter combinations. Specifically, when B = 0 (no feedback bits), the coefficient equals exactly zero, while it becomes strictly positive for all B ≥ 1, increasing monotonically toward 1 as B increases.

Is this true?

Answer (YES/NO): NO